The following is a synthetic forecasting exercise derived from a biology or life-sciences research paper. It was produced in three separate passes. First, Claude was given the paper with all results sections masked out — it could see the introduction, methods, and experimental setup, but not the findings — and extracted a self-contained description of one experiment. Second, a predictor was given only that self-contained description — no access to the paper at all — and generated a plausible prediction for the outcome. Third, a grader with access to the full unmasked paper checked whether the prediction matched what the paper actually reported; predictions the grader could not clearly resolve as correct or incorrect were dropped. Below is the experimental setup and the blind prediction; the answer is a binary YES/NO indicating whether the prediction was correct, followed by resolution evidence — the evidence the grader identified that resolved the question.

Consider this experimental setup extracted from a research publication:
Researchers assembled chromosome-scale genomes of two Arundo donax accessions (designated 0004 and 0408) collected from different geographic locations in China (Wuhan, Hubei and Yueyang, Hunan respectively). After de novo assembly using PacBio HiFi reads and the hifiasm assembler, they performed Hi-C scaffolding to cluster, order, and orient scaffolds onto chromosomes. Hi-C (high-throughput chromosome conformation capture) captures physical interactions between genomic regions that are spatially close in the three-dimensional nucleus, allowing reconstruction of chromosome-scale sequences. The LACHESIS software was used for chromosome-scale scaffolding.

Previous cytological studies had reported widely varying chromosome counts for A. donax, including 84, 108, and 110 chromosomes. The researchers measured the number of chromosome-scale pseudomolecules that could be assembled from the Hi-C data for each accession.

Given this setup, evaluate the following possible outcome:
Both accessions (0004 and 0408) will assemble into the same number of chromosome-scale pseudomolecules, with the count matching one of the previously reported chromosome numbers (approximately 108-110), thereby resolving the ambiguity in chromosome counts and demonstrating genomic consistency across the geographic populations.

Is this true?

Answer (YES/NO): NO